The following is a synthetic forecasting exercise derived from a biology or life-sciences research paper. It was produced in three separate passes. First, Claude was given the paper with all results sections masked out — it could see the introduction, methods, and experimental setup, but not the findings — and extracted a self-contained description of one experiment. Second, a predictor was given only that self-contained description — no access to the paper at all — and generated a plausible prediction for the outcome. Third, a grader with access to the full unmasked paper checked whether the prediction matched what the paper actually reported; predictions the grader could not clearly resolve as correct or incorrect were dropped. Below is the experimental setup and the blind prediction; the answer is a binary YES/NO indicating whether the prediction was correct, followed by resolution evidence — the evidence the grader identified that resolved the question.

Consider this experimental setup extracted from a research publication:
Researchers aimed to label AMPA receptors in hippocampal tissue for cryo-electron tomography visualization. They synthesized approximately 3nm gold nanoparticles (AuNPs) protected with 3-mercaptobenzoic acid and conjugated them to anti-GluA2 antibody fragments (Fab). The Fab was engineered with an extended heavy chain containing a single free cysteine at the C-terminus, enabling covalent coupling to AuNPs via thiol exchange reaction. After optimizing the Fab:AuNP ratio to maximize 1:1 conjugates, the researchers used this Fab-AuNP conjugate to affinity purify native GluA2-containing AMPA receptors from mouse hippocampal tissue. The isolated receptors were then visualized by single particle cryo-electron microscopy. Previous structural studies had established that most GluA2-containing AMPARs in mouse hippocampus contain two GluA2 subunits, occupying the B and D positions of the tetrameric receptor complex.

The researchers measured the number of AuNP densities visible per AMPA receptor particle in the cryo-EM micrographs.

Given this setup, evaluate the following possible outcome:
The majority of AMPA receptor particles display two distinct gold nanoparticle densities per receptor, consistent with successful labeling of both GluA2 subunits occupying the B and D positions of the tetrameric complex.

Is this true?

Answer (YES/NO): YES